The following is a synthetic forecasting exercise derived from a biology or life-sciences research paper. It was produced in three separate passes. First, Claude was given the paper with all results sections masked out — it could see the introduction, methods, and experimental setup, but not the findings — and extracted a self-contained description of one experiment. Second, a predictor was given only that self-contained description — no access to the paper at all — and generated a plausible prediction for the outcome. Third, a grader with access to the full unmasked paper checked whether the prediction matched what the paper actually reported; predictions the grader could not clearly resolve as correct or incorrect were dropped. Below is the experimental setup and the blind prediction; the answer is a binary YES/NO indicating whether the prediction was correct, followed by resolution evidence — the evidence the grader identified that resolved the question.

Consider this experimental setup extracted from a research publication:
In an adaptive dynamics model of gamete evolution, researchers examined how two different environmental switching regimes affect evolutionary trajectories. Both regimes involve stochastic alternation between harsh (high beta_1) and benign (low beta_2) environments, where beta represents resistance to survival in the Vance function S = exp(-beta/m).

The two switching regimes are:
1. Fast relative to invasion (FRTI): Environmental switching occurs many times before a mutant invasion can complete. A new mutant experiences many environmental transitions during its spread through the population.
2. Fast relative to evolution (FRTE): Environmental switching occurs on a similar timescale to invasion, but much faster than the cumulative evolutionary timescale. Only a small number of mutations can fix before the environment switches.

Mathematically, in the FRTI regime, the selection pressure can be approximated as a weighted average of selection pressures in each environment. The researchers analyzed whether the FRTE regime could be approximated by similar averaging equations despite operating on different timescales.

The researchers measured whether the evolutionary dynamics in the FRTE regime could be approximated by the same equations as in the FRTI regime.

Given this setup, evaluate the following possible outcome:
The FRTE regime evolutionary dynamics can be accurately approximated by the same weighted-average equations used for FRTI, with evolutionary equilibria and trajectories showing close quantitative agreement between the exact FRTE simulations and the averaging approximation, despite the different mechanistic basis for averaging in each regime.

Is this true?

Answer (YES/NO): NO